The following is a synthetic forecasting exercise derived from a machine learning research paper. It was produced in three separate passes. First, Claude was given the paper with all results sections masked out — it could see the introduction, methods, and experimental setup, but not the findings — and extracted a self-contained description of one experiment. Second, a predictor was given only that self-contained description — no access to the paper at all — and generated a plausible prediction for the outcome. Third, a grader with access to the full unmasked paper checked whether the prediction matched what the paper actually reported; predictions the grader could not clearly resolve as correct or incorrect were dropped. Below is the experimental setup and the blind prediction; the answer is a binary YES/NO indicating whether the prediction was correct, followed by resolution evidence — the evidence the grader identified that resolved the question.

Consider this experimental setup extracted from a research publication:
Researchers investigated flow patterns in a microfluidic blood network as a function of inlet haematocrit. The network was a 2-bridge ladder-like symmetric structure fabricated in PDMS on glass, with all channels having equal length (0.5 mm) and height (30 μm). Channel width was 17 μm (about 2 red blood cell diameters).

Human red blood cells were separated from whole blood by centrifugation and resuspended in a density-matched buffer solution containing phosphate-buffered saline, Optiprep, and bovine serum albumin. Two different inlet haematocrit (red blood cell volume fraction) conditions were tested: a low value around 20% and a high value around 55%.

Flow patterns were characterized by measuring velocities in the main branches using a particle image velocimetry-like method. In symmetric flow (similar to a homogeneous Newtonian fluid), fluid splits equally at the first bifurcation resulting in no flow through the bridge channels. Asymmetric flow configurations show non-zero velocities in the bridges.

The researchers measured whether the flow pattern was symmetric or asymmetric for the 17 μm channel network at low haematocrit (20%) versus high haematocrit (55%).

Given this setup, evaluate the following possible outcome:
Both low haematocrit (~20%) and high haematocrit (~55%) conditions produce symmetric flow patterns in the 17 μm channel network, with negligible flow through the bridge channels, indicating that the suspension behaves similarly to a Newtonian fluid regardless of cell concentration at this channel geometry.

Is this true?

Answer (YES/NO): NO